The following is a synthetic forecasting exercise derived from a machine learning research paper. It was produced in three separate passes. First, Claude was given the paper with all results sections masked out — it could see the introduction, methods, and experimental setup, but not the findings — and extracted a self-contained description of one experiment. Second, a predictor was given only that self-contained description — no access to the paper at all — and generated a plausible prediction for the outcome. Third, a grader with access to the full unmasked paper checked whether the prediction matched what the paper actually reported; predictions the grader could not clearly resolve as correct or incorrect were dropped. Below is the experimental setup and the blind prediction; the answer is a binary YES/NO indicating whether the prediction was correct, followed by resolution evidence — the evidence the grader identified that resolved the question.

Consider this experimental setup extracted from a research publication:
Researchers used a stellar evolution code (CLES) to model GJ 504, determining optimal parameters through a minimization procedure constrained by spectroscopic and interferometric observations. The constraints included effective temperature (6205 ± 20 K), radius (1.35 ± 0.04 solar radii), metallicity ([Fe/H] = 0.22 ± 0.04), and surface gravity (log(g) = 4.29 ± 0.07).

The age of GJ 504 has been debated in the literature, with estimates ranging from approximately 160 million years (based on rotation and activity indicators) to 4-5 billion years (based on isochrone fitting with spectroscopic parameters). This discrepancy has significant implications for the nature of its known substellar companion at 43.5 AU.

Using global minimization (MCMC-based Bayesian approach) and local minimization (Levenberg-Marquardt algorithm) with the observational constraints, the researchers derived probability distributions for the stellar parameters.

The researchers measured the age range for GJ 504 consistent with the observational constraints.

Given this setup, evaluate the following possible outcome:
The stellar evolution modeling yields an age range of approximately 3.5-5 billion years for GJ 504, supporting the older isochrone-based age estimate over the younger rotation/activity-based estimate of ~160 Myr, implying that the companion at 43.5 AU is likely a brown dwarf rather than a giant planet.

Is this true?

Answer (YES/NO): NO